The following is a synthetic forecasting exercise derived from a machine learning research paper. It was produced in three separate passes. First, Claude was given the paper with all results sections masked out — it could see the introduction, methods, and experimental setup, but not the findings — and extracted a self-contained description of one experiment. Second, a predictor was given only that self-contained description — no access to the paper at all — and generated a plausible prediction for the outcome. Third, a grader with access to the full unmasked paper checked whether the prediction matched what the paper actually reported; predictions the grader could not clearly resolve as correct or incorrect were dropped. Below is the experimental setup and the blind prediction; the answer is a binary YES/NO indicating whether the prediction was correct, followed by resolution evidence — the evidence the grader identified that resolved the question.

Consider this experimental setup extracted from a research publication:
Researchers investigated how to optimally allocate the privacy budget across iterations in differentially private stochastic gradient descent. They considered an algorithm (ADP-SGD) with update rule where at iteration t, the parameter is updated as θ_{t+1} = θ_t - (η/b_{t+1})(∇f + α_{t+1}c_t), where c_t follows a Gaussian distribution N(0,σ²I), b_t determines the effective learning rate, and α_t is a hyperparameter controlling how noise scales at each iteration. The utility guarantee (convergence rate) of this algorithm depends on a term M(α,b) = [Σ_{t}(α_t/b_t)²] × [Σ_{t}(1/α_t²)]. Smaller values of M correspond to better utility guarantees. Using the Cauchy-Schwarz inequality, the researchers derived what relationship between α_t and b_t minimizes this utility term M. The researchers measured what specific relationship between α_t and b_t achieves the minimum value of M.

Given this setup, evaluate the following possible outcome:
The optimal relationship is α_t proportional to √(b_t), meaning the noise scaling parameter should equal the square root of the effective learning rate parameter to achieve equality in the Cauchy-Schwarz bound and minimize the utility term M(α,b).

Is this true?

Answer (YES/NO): YES